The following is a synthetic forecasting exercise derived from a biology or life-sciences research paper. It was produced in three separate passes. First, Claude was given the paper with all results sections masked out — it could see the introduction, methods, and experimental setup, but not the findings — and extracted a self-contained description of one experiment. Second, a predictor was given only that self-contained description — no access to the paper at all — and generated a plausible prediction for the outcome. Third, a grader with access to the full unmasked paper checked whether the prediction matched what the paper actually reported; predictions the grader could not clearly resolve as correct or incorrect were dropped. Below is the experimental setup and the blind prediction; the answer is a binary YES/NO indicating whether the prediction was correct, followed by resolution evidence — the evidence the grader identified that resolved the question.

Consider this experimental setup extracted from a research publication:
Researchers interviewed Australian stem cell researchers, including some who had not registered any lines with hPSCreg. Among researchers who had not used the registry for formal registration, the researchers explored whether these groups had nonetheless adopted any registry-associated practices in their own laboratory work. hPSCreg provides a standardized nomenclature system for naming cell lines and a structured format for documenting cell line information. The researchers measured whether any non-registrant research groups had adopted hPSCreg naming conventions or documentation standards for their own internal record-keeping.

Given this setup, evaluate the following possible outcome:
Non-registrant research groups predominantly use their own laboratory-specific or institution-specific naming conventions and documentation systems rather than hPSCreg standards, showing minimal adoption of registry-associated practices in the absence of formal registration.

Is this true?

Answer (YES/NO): YES